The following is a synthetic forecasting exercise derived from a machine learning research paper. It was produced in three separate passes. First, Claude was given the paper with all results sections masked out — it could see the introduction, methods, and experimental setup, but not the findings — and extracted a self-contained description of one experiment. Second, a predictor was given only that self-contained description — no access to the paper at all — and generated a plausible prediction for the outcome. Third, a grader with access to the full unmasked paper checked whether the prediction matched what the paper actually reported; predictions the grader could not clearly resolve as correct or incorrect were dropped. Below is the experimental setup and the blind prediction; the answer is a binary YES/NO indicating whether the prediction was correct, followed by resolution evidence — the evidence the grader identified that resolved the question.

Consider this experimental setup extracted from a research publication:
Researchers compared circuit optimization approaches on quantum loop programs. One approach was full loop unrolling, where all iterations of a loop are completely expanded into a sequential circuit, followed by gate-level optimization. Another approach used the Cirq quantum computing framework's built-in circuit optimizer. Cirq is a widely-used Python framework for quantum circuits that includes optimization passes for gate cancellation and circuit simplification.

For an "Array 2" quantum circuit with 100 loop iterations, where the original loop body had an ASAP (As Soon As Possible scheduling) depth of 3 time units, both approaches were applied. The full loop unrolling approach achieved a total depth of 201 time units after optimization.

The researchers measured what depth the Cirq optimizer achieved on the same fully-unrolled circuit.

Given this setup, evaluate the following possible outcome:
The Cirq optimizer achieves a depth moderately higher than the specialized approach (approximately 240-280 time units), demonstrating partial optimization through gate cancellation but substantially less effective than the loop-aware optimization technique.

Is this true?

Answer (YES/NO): NO